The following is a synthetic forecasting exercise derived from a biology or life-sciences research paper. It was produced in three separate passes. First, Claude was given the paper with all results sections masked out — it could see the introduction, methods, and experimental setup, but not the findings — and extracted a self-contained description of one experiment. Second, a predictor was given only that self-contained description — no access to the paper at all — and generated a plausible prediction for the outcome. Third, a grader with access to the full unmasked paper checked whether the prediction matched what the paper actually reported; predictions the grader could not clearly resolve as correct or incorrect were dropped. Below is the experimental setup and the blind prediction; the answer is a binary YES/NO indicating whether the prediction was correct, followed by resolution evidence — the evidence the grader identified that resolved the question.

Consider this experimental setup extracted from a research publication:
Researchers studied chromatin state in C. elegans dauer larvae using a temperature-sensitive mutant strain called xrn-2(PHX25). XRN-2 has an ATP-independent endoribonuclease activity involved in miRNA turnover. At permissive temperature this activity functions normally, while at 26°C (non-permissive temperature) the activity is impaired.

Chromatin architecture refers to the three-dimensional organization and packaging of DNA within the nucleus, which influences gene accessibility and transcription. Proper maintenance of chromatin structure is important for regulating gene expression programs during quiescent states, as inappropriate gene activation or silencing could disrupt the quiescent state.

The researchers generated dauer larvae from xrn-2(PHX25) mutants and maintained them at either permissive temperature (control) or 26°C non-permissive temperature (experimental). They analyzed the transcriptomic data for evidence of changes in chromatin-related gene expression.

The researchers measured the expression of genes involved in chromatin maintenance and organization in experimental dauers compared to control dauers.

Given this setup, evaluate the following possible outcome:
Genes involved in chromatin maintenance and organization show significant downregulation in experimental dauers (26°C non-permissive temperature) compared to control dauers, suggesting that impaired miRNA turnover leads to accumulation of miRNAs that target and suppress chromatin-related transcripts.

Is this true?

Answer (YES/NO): NO